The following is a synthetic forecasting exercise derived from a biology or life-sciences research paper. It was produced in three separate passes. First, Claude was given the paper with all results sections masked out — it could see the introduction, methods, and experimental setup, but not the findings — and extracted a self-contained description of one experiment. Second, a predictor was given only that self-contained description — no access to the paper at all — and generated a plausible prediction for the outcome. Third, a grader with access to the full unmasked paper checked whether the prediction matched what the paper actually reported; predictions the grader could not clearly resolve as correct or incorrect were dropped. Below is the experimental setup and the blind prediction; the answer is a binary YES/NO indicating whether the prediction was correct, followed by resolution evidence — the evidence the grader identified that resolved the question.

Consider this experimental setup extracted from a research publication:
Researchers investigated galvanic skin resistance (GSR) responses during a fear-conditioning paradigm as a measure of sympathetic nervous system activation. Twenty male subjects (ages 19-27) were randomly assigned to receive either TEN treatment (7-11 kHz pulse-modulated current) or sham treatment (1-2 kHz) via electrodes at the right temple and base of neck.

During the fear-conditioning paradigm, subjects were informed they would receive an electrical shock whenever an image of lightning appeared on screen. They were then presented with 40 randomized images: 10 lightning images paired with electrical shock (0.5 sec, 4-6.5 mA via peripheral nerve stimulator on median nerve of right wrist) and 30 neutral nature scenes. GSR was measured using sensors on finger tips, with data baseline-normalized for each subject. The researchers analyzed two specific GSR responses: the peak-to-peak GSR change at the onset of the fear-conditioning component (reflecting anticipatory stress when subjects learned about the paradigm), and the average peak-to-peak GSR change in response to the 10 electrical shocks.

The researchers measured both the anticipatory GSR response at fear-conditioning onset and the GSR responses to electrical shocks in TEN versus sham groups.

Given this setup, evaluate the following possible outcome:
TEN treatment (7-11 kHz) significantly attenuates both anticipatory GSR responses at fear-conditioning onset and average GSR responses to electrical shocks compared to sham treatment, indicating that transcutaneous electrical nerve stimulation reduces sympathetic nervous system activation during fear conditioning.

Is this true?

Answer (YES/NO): YES